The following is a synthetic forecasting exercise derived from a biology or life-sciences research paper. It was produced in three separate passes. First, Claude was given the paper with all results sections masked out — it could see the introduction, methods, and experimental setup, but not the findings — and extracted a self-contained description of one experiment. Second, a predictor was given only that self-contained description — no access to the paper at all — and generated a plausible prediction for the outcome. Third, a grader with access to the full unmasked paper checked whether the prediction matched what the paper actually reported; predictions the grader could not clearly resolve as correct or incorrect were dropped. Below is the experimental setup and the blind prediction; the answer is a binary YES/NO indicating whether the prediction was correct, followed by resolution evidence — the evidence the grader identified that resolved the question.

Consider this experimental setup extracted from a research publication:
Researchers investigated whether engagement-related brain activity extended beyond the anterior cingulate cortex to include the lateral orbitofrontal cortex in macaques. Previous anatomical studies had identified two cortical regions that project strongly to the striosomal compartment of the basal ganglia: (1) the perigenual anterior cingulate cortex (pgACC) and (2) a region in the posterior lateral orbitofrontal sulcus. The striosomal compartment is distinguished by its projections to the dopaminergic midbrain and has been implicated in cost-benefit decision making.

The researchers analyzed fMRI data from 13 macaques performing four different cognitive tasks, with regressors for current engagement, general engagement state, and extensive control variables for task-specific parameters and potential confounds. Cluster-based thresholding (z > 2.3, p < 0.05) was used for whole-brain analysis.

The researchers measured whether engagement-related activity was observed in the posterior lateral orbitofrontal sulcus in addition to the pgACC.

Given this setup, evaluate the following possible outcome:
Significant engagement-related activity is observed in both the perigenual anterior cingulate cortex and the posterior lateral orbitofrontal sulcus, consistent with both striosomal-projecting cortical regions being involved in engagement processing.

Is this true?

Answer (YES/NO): YES